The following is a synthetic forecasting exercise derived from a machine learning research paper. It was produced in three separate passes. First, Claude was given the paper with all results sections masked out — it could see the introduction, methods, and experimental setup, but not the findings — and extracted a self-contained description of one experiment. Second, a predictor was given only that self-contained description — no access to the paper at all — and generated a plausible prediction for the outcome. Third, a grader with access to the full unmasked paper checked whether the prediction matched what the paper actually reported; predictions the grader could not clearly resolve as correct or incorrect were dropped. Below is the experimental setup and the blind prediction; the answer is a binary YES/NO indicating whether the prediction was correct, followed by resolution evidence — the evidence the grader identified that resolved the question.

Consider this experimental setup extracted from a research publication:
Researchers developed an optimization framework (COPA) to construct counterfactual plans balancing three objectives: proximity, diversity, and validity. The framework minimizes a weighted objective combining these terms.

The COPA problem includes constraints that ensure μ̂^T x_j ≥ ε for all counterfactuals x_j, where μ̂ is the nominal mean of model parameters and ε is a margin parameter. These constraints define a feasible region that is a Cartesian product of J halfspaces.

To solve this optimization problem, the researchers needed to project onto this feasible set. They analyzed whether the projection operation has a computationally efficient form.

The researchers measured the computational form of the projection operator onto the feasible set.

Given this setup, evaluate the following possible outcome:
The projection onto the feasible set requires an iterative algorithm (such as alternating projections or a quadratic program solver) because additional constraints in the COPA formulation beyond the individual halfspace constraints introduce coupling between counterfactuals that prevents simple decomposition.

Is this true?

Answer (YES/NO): NO